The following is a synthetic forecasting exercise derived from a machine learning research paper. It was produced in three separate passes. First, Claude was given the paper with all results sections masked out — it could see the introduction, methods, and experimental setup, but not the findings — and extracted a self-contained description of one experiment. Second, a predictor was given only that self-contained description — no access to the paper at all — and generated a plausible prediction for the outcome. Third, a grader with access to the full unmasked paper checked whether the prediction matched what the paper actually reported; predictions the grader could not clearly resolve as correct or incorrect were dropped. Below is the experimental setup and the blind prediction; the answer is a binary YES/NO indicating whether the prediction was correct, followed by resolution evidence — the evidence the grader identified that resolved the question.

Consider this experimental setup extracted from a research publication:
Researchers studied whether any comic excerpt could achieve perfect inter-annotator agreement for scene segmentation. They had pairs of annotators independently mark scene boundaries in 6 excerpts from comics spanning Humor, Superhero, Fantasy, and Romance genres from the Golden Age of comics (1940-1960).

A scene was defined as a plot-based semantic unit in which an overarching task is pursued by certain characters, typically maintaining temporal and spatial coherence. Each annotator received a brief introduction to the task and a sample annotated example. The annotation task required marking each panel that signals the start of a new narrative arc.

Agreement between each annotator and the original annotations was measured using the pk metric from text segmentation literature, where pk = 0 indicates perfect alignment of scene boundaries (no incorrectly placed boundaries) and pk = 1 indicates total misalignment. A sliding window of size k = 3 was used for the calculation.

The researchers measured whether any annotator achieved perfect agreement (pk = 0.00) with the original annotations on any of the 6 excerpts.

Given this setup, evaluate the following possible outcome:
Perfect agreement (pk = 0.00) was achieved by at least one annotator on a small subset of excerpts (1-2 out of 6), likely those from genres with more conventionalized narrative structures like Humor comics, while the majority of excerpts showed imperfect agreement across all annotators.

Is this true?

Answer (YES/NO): YES